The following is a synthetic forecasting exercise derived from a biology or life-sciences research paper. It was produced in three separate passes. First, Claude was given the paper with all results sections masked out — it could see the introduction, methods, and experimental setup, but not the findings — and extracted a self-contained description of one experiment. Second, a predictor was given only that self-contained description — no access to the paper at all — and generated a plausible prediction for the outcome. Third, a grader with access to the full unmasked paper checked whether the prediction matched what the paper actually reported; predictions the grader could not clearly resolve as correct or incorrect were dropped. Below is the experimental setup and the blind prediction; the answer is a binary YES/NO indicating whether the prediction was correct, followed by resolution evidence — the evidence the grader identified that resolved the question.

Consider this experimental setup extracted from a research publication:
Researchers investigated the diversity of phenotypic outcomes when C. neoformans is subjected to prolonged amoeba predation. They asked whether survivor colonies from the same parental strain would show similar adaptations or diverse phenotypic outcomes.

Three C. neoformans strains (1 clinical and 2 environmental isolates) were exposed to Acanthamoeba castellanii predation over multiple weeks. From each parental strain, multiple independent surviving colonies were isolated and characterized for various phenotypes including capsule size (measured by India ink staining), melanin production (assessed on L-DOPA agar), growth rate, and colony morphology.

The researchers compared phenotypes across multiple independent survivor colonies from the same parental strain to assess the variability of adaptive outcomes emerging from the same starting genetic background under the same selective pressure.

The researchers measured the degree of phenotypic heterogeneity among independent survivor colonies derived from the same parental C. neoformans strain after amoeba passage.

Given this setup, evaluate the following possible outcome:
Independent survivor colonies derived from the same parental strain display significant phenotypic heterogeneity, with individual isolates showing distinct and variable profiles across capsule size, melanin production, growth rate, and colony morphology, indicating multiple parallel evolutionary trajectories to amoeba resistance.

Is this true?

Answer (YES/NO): YES